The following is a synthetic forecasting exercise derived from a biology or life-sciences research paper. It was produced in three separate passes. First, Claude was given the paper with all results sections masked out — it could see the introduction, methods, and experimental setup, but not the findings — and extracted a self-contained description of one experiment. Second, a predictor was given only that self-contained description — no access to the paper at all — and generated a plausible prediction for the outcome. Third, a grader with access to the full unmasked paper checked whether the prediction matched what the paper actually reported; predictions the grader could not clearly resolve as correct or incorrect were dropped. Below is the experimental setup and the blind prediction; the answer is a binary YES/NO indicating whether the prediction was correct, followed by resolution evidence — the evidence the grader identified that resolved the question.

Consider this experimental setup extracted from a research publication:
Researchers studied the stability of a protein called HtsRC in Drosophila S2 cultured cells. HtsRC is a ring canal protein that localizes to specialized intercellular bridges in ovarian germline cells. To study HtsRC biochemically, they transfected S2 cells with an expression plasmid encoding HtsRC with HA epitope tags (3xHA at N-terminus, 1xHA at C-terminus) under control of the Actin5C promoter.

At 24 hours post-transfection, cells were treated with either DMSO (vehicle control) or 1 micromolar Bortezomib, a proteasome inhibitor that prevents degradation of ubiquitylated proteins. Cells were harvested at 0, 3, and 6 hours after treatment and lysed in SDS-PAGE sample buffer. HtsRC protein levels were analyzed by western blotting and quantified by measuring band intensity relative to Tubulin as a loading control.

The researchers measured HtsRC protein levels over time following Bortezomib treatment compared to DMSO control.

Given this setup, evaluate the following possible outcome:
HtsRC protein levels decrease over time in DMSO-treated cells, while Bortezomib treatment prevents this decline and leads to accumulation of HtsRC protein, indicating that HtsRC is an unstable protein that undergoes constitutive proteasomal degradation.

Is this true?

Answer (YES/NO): NO